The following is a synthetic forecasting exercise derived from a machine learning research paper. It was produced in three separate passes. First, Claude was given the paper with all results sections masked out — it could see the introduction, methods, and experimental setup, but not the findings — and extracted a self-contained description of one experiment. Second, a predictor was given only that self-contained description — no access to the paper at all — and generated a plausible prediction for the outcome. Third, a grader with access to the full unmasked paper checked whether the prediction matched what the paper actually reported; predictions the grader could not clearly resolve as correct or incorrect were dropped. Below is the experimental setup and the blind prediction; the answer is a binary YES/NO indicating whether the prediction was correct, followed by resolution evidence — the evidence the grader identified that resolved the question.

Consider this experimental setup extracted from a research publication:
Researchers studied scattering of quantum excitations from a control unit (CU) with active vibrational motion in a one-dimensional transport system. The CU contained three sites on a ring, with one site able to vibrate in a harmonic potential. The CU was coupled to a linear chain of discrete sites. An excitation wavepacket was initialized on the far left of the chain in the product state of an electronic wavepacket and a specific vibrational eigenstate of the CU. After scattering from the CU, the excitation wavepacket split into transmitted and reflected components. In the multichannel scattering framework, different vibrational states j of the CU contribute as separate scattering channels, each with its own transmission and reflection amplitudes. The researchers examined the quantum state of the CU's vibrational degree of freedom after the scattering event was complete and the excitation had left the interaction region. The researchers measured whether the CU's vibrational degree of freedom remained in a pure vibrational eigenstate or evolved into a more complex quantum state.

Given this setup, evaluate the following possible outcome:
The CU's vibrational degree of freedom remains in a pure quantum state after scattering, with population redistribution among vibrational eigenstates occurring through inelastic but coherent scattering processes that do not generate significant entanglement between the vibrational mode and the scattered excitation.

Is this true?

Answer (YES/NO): NO